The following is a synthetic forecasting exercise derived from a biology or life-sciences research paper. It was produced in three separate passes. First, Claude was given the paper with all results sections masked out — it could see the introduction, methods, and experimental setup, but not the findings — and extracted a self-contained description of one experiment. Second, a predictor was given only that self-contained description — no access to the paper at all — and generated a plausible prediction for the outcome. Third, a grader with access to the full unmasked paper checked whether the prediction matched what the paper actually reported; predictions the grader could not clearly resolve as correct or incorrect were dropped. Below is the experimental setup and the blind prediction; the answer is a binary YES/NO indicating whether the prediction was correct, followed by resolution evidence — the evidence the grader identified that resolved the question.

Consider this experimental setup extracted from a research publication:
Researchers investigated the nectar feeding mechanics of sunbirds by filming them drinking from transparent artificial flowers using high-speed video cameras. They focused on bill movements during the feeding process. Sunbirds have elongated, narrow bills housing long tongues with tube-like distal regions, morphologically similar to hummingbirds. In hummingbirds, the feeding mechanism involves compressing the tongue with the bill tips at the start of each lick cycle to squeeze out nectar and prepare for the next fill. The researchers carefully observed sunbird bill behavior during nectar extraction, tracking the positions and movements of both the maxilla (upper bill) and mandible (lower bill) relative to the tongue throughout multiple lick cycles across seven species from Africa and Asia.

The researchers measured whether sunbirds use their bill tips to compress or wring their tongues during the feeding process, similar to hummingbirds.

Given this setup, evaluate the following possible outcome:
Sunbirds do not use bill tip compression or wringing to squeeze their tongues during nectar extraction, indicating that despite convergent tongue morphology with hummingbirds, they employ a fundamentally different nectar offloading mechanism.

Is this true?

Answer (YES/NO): YES